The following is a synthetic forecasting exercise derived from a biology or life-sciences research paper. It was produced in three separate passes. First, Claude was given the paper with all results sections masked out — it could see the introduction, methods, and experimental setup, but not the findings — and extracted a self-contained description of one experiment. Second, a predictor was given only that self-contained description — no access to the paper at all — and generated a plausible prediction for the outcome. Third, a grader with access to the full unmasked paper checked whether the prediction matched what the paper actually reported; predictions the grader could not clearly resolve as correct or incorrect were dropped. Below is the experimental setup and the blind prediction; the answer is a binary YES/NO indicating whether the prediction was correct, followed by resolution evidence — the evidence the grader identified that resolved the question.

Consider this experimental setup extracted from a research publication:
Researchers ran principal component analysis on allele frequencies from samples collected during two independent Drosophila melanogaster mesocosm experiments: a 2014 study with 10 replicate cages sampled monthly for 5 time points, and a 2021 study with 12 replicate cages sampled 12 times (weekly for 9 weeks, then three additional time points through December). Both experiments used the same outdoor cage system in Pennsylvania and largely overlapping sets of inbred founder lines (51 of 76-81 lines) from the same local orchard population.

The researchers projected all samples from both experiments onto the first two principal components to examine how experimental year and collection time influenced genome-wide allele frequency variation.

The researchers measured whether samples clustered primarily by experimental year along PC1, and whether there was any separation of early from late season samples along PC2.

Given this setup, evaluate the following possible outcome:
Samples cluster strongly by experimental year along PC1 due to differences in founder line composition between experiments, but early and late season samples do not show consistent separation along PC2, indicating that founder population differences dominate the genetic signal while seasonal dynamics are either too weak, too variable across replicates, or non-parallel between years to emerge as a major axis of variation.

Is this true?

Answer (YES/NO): NO